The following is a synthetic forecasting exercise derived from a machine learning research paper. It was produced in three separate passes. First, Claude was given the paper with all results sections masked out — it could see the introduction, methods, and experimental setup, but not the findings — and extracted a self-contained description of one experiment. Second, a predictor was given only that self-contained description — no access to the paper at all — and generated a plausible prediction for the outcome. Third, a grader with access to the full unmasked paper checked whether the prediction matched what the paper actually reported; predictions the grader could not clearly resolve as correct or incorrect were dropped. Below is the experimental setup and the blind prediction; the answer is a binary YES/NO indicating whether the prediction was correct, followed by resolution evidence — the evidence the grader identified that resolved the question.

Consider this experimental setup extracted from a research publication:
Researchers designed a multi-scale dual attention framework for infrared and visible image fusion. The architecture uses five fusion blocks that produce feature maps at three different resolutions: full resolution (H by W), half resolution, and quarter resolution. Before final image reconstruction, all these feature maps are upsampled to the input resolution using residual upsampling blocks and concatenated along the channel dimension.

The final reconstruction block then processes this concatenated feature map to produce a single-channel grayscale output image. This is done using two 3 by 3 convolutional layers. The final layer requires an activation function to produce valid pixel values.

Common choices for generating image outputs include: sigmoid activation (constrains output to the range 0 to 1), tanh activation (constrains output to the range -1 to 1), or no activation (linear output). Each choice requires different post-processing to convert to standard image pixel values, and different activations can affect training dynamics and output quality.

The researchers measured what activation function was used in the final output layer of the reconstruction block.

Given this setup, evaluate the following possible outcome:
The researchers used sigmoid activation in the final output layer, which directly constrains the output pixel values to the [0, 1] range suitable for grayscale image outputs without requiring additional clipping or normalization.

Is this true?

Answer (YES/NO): NO